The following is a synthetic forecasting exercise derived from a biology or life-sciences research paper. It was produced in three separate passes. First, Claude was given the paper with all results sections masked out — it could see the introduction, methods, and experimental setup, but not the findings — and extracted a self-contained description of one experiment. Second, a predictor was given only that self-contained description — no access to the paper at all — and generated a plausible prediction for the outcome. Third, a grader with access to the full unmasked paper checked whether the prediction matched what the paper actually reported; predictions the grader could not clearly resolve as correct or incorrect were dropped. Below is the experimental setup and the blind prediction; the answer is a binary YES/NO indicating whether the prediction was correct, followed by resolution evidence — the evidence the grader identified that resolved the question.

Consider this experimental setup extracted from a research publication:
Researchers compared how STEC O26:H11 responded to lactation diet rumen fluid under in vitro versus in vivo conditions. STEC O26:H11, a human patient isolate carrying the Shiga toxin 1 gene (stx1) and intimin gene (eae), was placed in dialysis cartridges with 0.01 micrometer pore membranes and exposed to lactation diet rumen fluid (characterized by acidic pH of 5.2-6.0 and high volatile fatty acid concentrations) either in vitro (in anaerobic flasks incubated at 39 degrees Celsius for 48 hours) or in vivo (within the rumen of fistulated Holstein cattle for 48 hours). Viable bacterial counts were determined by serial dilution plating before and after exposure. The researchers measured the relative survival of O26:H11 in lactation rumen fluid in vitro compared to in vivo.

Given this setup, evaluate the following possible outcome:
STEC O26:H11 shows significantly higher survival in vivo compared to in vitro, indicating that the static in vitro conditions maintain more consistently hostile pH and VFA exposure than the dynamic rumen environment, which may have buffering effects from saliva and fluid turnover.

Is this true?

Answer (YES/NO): YES